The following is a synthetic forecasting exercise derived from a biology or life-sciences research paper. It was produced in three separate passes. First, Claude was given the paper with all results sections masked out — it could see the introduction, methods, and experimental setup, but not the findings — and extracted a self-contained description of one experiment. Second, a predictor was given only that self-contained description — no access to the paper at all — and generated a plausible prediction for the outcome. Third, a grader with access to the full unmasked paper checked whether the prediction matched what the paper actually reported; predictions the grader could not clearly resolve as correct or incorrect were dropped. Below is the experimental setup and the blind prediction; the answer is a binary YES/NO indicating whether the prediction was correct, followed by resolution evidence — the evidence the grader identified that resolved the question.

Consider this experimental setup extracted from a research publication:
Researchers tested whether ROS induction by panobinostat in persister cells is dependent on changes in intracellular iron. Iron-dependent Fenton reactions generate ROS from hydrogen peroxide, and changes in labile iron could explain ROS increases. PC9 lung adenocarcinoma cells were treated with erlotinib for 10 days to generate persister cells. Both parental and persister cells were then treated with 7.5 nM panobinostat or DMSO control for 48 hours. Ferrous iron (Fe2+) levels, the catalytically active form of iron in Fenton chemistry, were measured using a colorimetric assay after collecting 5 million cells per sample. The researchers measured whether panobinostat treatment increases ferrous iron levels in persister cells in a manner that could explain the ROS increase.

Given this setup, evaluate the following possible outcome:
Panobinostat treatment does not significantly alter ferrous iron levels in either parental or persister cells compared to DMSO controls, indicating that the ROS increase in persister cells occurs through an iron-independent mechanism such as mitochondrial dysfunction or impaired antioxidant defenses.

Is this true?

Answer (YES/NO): NO